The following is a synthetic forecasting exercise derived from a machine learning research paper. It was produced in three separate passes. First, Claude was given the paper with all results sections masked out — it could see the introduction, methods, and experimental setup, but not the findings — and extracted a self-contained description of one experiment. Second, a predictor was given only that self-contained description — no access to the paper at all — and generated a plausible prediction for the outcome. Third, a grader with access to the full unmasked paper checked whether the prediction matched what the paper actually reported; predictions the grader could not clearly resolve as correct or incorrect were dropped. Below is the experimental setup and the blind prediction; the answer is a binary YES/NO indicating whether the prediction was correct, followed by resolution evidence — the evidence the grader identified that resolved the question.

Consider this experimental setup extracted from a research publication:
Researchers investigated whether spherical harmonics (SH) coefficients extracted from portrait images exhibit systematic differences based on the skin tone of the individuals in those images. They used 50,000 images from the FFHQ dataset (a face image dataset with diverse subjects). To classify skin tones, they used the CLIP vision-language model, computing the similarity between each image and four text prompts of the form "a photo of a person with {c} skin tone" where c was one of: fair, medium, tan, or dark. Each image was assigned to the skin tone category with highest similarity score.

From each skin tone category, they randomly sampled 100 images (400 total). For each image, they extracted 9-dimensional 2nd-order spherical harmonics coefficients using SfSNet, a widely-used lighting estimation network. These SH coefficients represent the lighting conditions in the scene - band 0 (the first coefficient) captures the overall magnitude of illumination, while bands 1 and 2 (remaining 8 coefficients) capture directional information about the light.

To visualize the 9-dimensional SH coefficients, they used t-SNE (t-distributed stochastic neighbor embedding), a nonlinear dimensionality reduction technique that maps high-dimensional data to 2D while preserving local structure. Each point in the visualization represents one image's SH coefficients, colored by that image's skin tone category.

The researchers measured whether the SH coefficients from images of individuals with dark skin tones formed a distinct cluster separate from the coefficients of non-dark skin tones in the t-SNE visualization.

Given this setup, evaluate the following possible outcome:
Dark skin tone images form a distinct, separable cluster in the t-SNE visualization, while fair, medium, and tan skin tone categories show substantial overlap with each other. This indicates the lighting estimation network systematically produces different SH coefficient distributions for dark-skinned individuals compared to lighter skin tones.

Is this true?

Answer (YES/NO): YES